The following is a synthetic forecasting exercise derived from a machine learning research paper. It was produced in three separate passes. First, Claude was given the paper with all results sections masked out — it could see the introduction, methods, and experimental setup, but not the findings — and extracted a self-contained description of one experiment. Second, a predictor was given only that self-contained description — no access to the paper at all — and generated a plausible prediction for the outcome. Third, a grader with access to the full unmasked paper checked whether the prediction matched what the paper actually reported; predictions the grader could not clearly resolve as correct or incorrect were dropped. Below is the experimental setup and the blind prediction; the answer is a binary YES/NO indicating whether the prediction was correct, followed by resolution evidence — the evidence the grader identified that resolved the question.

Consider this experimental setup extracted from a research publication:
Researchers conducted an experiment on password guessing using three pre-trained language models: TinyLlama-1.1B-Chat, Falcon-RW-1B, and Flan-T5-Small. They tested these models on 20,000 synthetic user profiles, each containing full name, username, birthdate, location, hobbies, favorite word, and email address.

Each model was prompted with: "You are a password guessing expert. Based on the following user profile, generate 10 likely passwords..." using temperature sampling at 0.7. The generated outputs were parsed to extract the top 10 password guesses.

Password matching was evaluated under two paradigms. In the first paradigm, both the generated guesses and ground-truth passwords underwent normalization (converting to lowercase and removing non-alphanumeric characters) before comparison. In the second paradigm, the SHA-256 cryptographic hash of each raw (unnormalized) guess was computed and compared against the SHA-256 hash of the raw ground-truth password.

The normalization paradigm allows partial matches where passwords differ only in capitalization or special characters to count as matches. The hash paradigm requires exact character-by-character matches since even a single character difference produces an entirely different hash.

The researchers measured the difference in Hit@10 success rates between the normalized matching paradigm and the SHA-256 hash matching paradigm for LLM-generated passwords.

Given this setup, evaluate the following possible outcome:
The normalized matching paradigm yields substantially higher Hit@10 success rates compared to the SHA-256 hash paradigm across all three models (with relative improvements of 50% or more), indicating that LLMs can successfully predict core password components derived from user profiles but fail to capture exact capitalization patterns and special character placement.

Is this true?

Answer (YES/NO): NO